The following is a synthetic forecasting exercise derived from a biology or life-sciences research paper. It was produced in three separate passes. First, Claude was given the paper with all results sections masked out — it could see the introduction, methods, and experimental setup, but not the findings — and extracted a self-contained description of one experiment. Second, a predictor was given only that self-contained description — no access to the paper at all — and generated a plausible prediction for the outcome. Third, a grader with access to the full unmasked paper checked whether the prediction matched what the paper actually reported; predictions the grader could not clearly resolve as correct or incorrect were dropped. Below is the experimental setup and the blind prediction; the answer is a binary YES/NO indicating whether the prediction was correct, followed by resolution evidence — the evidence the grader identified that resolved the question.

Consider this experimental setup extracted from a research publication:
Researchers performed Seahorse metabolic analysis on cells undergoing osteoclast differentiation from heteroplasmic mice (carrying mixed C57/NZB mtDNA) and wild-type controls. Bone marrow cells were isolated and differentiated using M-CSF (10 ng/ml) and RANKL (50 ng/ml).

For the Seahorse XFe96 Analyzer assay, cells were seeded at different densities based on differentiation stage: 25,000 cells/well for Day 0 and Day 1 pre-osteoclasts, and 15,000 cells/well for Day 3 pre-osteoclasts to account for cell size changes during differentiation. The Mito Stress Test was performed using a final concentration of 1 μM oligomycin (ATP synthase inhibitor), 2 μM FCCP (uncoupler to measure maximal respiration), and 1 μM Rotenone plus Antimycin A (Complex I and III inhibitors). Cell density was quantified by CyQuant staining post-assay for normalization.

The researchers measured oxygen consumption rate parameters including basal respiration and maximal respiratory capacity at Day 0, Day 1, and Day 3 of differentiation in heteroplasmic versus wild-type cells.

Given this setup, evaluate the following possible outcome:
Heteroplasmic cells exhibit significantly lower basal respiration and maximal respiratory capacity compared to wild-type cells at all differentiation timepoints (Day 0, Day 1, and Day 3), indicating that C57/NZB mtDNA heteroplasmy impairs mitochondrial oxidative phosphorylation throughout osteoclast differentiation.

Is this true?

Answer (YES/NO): NO